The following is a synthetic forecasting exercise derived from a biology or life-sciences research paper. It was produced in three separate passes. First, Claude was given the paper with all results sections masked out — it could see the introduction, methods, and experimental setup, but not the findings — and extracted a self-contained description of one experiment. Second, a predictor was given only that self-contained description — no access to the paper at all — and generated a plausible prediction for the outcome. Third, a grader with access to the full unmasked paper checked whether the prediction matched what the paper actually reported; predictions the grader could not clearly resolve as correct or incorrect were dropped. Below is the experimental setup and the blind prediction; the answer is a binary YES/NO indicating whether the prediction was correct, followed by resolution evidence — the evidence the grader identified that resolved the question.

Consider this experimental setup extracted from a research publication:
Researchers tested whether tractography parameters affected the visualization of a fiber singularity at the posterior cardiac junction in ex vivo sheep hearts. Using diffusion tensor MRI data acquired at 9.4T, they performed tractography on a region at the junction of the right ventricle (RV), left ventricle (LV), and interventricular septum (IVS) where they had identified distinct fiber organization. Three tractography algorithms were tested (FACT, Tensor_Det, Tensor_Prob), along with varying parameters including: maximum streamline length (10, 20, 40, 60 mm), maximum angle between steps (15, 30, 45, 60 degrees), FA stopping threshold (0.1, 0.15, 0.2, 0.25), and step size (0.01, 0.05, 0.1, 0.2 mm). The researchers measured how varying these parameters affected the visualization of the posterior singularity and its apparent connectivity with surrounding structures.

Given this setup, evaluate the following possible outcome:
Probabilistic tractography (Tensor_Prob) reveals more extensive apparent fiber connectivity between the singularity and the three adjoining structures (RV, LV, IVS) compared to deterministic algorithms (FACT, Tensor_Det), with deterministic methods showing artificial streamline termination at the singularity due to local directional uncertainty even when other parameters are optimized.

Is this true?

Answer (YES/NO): NO